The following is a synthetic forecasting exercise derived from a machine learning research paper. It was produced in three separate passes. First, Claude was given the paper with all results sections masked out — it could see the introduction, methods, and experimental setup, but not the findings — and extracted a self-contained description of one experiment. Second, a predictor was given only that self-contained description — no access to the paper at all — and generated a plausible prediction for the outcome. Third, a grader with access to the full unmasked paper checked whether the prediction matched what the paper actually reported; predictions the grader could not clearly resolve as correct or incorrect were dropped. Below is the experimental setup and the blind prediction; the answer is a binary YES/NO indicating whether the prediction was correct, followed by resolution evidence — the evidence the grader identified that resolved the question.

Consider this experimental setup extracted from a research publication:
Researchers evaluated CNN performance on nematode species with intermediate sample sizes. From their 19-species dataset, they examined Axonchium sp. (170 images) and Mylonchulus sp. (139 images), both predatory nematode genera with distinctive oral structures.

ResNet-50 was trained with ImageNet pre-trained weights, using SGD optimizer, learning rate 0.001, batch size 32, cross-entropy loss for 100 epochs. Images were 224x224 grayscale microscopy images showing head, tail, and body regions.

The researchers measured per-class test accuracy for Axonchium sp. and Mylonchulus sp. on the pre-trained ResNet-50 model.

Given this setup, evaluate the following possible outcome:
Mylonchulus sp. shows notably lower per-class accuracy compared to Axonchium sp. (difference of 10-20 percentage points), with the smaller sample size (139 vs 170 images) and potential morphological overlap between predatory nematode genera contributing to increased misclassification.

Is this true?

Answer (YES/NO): NO